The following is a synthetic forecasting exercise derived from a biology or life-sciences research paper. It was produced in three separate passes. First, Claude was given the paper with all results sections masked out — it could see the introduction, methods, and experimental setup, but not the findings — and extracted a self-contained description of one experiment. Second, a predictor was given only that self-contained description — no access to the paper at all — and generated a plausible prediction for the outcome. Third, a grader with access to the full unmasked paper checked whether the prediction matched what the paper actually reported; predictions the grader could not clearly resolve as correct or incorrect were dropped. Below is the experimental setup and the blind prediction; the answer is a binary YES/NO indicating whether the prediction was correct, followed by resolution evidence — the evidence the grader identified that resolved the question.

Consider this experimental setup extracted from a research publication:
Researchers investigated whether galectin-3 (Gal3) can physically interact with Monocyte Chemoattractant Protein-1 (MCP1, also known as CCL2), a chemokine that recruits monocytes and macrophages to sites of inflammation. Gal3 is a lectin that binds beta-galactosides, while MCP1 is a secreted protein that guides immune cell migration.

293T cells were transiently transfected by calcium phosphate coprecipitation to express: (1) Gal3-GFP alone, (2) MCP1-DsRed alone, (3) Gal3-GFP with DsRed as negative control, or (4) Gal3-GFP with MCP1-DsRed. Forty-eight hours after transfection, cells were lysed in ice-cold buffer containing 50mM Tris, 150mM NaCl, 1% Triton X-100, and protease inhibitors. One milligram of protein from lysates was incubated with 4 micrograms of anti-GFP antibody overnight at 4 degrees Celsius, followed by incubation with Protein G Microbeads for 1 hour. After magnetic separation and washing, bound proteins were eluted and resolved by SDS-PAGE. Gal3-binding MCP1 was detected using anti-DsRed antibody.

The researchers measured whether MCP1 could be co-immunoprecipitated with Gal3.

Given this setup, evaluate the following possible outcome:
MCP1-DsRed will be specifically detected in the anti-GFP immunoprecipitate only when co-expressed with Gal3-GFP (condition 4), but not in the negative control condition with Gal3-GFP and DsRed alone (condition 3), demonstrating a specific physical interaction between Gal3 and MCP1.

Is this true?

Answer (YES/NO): YES